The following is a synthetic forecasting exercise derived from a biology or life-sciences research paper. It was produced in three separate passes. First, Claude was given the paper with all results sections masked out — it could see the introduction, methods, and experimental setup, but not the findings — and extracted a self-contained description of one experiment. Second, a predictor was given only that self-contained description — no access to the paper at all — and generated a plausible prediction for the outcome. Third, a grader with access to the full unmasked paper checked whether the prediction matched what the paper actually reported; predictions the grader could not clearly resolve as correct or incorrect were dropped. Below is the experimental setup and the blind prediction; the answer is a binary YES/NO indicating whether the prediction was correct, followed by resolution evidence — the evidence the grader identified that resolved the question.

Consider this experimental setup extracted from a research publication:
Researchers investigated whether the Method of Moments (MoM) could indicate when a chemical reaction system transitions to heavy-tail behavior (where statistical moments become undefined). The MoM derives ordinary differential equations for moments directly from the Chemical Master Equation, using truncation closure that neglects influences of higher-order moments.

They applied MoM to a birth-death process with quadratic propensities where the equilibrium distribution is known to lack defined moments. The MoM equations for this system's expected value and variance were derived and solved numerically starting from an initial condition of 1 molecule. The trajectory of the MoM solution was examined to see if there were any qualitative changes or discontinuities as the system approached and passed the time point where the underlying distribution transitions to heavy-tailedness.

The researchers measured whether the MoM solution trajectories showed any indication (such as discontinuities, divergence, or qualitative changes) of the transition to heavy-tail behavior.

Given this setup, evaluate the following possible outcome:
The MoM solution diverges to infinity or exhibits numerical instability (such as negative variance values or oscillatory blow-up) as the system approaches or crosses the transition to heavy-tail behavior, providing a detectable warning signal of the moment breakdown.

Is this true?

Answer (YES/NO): NO